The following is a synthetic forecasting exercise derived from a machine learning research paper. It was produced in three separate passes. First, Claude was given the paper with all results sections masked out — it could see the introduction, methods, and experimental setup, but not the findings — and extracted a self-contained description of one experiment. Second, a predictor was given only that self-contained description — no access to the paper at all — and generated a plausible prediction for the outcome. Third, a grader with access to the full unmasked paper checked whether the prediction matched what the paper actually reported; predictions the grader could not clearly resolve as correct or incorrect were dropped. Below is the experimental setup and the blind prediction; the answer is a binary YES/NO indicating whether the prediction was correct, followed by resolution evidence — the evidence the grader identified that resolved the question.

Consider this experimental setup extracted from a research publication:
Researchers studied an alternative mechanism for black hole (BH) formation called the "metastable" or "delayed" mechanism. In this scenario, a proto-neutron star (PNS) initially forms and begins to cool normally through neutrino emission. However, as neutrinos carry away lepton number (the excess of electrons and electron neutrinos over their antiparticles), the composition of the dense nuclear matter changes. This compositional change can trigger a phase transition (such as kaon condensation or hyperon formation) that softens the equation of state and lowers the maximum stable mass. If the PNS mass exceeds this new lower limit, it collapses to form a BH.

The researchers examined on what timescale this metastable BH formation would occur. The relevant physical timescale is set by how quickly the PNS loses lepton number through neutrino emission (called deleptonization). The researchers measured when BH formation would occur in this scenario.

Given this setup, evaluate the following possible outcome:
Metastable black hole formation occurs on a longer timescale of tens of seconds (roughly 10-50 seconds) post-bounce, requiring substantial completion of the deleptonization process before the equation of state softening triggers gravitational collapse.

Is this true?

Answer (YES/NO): NO